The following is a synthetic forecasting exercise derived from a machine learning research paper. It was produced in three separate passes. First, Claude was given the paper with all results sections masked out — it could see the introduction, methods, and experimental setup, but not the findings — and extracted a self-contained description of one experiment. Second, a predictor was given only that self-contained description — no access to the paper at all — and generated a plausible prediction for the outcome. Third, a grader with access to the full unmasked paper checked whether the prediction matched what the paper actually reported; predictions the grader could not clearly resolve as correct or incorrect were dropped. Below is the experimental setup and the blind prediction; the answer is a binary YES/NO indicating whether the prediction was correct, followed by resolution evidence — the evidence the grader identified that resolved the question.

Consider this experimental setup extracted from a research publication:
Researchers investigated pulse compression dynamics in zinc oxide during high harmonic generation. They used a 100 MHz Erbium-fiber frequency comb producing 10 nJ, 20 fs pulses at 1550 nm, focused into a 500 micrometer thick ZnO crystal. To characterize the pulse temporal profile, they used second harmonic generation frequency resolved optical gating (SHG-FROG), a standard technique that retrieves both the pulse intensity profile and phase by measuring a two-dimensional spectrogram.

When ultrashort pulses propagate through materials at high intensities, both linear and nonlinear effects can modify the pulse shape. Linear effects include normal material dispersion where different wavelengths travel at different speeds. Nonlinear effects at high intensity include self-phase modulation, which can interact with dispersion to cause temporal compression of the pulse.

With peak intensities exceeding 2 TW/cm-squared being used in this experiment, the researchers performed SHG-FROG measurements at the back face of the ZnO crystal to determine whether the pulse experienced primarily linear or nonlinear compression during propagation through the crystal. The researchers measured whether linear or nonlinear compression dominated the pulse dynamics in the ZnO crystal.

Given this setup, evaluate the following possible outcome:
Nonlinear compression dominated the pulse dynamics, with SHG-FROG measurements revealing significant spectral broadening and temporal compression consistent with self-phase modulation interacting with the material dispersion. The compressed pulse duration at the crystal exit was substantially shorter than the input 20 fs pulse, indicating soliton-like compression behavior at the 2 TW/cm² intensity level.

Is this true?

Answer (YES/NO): NO